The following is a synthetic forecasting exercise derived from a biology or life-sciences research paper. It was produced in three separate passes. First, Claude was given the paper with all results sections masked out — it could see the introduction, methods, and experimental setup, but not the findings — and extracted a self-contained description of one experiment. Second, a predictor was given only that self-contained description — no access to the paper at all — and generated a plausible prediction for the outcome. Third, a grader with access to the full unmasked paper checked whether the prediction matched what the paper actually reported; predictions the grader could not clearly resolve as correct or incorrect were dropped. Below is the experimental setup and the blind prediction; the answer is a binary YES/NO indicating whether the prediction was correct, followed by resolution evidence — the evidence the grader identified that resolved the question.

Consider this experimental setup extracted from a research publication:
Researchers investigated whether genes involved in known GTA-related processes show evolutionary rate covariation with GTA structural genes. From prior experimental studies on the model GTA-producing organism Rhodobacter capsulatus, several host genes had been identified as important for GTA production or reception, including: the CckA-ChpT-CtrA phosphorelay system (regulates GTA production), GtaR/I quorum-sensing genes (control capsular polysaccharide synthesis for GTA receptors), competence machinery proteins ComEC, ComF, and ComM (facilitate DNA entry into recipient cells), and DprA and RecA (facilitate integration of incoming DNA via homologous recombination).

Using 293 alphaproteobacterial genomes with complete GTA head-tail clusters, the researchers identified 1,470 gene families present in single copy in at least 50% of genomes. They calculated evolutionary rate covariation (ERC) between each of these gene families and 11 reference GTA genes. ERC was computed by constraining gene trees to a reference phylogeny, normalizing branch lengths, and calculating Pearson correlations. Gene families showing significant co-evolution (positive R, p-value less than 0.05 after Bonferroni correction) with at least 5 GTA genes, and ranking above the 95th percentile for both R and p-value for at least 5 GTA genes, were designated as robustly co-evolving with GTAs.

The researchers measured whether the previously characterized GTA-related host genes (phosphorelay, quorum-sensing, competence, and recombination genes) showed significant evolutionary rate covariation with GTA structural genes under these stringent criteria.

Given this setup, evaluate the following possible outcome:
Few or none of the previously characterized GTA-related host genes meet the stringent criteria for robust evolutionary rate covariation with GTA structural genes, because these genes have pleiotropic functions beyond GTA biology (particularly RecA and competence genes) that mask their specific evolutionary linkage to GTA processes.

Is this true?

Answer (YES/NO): NO